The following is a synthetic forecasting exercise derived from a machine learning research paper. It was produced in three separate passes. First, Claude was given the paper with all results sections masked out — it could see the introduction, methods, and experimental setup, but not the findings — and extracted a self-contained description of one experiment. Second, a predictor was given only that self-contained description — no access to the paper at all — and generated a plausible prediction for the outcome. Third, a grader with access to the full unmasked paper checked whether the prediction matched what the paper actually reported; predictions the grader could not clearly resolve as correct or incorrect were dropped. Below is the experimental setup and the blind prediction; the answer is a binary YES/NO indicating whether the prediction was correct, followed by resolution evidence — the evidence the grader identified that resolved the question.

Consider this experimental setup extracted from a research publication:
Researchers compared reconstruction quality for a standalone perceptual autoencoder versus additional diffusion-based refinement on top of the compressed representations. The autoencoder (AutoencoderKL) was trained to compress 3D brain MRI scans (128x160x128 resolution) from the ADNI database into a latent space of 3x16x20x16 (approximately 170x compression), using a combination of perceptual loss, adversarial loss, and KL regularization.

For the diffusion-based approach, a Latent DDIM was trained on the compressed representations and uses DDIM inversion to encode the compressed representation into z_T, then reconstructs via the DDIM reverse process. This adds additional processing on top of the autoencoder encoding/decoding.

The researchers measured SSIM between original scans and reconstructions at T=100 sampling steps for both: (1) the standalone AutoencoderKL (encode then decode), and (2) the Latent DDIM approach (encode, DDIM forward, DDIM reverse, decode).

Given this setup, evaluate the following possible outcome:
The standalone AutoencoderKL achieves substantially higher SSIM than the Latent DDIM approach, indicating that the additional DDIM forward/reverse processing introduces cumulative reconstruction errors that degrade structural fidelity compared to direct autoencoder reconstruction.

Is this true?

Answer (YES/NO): NO